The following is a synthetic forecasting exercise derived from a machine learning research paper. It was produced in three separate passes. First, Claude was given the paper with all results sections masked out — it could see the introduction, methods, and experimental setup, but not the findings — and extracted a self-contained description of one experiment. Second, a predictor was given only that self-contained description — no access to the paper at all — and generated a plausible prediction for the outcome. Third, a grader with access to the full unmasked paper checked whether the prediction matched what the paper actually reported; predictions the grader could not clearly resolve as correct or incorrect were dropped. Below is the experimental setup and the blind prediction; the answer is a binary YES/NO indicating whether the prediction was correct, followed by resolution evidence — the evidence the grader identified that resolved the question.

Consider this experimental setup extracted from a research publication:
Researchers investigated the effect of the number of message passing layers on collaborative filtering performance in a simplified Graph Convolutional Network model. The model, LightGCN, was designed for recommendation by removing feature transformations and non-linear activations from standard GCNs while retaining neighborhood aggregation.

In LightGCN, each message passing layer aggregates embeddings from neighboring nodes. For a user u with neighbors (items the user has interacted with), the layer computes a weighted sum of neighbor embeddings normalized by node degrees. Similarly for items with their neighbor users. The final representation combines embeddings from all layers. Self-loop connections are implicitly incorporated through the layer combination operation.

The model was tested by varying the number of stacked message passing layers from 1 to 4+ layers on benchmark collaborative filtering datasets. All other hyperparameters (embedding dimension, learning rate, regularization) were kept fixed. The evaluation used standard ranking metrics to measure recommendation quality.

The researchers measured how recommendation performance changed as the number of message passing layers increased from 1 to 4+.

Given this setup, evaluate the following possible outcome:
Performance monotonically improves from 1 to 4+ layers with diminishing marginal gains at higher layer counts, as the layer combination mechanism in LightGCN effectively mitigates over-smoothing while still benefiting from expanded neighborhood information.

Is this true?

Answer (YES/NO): NO